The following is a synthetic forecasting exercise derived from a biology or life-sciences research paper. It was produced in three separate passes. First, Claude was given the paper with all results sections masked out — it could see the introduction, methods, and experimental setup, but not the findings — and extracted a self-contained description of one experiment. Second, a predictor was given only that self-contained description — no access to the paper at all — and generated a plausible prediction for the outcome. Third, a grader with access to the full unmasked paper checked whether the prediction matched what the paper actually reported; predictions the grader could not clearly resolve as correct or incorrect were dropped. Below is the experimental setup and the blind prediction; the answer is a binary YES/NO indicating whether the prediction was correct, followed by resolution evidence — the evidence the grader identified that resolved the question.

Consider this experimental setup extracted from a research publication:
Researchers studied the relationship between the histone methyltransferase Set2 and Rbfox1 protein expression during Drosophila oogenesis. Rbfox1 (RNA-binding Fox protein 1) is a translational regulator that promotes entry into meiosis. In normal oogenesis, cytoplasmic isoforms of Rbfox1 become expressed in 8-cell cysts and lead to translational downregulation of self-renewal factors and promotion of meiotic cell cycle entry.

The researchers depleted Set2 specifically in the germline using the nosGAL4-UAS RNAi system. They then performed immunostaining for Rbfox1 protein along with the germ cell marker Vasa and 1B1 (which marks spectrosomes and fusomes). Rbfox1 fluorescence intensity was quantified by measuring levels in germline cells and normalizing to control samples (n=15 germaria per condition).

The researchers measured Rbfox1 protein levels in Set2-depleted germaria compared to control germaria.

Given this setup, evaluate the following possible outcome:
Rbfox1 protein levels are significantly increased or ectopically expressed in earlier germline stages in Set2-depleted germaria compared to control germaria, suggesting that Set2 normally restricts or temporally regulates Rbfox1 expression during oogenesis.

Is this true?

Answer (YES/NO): NO